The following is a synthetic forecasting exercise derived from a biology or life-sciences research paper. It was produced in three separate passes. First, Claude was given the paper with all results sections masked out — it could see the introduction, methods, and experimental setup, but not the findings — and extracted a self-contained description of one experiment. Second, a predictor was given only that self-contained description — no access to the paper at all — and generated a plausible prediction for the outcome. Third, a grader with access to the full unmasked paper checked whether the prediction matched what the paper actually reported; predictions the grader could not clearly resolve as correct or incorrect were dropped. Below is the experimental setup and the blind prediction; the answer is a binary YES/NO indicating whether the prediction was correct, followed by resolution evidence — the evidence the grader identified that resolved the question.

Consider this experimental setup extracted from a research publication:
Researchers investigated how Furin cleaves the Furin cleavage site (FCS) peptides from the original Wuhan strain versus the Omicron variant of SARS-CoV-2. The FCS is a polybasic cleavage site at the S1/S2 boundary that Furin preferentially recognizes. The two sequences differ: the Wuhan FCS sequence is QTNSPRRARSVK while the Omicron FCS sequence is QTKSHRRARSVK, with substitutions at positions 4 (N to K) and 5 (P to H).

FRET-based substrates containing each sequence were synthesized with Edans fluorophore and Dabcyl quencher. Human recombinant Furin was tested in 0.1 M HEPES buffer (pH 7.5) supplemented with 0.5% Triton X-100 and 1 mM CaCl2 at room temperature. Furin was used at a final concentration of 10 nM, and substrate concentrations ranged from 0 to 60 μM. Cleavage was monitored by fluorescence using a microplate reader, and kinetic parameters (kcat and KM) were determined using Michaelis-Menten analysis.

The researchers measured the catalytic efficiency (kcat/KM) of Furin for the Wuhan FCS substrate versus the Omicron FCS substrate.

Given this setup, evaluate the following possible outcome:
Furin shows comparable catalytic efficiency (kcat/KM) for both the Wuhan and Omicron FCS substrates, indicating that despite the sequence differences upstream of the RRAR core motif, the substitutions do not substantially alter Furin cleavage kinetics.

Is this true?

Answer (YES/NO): YES